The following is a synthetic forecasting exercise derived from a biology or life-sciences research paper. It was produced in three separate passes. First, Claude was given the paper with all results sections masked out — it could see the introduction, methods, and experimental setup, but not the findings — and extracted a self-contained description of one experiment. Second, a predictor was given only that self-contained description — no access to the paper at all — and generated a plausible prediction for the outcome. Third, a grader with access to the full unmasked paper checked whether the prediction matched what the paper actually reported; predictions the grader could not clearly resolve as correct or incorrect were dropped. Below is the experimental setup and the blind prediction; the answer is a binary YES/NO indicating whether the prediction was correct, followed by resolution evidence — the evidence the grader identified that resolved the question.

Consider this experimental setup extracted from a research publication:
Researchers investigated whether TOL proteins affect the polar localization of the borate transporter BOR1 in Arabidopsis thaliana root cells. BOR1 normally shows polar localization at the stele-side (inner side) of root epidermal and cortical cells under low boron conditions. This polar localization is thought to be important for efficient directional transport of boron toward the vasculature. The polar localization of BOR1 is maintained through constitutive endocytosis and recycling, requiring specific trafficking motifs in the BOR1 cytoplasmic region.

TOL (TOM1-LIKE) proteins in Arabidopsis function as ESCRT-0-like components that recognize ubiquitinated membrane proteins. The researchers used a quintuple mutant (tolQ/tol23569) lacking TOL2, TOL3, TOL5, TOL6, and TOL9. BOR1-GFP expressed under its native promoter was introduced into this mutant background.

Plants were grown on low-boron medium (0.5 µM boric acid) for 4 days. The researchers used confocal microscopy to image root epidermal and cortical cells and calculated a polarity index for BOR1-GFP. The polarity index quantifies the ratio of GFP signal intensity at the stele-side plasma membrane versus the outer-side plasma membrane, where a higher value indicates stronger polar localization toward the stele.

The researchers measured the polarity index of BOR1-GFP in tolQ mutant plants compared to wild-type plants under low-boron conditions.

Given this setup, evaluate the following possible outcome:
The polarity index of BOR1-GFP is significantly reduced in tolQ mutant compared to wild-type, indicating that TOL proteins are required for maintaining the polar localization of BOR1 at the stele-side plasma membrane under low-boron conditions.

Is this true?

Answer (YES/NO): NO